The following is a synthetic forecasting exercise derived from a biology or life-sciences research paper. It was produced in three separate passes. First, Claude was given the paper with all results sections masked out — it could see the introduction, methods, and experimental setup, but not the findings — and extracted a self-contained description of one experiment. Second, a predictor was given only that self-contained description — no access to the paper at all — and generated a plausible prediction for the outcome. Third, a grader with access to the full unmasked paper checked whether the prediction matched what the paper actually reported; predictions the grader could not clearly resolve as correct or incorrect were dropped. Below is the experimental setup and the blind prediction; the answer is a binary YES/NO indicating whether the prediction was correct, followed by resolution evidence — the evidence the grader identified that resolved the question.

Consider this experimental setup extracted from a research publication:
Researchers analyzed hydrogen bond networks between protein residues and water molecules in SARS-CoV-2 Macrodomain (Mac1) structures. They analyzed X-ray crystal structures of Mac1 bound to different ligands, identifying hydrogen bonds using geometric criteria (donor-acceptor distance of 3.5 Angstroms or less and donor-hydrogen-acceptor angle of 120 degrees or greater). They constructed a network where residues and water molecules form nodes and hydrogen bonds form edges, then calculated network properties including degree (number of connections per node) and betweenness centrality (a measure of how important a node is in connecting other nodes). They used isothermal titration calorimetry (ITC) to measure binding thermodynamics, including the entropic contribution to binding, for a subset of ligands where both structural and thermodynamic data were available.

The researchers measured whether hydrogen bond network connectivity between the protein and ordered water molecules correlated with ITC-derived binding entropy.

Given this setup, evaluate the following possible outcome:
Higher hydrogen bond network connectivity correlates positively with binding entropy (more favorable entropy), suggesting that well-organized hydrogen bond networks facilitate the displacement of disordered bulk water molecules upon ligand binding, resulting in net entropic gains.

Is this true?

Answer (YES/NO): NO